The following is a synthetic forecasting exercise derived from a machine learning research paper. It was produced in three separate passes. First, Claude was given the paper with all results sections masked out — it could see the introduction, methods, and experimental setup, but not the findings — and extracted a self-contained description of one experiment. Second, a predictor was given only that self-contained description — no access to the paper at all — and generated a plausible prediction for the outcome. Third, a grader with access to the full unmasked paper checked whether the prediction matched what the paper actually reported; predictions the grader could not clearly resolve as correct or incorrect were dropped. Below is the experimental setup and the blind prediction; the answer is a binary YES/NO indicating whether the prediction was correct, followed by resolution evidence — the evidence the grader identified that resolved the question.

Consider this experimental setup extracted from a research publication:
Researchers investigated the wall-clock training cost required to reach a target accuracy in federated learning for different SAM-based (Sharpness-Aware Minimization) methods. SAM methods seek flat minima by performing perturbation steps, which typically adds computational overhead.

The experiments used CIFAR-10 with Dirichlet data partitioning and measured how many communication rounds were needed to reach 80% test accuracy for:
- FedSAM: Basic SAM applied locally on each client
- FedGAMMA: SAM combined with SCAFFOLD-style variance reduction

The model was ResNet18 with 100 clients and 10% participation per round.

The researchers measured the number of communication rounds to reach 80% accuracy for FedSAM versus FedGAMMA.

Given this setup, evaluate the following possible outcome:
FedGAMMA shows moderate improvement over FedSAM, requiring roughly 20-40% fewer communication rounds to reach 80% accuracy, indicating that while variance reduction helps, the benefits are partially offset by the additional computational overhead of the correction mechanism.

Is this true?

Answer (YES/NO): NO